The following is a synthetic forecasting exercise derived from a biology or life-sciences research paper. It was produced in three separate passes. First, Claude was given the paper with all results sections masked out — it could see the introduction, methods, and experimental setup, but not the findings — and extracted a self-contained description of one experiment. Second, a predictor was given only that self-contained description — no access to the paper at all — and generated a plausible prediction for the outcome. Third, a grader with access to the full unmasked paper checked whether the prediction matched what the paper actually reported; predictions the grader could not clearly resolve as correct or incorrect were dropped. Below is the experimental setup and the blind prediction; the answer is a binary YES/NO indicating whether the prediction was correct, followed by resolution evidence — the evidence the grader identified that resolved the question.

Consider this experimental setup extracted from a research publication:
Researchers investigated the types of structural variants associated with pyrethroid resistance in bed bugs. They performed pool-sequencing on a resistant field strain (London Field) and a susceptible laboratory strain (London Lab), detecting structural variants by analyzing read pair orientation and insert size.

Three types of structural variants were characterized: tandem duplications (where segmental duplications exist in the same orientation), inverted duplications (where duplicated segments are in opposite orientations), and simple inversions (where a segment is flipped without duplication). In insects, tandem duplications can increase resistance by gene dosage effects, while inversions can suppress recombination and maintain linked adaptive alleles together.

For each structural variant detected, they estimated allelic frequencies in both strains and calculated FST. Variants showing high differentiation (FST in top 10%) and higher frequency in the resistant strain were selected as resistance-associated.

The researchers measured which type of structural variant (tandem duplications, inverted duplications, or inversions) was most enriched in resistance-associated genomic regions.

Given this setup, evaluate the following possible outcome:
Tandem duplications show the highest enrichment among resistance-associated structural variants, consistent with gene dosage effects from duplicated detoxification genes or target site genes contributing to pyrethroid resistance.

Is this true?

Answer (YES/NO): NO